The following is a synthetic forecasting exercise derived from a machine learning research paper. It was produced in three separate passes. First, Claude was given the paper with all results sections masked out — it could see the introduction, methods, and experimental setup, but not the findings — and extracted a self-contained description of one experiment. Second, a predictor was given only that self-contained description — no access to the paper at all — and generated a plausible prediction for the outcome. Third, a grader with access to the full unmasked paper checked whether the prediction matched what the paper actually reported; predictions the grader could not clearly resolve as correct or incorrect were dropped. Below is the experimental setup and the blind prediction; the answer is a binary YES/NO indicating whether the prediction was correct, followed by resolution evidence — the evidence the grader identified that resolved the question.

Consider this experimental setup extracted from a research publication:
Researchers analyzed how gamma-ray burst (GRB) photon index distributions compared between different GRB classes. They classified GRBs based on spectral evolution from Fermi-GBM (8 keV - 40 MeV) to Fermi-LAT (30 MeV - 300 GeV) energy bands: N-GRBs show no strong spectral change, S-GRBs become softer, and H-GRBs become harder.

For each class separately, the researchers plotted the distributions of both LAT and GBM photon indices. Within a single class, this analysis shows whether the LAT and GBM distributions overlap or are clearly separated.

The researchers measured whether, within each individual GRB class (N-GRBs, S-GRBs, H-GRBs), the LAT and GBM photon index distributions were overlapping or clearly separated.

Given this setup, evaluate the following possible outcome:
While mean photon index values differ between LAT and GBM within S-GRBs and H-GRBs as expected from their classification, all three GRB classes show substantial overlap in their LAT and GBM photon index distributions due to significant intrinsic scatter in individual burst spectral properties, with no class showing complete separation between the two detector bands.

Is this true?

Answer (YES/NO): NO